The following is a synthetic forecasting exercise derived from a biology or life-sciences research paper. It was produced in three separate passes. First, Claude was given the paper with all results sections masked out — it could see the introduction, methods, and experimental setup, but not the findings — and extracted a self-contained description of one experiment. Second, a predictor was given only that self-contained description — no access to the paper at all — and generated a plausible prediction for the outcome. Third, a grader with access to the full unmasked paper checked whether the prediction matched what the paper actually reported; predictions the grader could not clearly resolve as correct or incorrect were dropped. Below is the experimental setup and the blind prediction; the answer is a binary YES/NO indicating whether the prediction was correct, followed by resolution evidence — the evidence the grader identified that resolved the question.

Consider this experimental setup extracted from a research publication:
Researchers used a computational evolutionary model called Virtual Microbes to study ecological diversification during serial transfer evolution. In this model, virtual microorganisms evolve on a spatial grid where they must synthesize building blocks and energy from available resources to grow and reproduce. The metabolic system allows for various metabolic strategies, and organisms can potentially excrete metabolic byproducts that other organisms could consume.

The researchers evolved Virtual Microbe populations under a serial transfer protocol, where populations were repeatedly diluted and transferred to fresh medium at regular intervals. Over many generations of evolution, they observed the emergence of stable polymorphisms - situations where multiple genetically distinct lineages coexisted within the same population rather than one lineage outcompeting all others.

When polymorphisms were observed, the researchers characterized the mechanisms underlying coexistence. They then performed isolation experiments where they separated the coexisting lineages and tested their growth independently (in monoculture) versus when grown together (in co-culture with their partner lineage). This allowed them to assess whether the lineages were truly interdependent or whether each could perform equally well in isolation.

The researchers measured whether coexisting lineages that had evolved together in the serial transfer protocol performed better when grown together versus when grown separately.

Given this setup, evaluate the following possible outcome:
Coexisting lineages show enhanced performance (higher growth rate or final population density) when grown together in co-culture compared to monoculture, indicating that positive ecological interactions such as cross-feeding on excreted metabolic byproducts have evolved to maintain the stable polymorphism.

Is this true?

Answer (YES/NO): NO